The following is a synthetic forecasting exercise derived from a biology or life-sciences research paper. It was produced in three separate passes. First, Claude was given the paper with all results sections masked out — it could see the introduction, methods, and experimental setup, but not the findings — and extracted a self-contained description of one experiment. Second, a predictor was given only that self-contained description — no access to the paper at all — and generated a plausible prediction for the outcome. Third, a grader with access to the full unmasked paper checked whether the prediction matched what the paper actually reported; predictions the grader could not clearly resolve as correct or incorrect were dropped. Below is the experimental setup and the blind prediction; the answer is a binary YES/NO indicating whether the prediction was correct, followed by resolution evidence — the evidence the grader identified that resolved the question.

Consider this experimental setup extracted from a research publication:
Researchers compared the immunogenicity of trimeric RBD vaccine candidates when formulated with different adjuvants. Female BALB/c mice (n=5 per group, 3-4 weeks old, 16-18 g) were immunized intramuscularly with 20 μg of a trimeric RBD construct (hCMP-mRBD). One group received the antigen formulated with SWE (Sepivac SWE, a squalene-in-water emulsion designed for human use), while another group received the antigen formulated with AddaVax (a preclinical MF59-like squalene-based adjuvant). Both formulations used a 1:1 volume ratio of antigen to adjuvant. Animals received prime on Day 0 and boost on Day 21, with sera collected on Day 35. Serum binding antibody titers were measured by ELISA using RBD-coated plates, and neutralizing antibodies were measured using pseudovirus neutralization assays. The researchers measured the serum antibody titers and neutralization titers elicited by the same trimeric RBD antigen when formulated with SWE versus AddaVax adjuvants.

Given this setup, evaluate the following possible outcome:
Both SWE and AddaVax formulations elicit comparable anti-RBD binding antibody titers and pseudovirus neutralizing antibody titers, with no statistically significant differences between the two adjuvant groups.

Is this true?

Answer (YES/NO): YES